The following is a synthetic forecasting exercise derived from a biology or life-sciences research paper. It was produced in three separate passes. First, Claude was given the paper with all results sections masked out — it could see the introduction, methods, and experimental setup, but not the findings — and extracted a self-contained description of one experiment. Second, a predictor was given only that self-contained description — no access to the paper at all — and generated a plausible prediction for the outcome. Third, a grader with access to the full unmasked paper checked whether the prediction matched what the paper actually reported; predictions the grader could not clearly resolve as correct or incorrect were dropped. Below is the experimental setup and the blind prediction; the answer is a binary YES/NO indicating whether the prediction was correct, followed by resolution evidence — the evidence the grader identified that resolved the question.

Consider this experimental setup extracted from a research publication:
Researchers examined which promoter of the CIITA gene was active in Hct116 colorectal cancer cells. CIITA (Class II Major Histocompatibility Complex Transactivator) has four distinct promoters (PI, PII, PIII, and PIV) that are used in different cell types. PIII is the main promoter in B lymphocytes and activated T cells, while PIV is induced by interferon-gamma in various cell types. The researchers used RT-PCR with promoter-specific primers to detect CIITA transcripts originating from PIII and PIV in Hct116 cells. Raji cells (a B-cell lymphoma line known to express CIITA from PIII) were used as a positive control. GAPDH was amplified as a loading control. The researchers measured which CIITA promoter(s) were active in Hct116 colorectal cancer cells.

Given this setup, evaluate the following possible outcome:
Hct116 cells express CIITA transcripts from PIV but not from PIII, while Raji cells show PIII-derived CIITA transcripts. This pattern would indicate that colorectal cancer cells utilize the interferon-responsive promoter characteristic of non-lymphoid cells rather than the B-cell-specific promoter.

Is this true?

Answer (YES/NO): NO